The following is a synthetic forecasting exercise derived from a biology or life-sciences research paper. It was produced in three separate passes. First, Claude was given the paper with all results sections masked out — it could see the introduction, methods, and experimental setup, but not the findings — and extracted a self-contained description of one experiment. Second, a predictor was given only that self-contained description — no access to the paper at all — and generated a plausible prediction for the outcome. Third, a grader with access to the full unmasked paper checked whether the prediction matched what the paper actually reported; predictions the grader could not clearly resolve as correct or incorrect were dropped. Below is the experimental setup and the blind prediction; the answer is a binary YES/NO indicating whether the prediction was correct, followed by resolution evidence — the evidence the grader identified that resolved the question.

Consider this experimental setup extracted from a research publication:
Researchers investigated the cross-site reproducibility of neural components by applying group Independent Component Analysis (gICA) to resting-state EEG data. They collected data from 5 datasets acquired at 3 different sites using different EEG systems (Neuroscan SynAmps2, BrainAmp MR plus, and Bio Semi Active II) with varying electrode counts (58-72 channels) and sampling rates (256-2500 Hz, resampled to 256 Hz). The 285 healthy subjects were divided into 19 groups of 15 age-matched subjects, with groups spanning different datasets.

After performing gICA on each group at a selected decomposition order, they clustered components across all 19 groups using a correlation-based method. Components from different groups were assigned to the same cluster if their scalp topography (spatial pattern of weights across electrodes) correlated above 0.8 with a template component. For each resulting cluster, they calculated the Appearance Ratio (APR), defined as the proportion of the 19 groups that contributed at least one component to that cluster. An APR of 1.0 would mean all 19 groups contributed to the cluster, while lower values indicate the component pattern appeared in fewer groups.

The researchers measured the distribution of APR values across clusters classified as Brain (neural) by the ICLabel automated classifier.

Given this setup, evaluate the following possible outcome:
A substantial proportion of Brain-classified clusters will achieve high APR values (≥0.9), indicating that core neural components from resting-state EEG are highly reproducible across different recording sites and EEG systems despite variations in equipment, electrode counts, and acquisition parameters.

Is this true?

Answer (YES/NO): NO